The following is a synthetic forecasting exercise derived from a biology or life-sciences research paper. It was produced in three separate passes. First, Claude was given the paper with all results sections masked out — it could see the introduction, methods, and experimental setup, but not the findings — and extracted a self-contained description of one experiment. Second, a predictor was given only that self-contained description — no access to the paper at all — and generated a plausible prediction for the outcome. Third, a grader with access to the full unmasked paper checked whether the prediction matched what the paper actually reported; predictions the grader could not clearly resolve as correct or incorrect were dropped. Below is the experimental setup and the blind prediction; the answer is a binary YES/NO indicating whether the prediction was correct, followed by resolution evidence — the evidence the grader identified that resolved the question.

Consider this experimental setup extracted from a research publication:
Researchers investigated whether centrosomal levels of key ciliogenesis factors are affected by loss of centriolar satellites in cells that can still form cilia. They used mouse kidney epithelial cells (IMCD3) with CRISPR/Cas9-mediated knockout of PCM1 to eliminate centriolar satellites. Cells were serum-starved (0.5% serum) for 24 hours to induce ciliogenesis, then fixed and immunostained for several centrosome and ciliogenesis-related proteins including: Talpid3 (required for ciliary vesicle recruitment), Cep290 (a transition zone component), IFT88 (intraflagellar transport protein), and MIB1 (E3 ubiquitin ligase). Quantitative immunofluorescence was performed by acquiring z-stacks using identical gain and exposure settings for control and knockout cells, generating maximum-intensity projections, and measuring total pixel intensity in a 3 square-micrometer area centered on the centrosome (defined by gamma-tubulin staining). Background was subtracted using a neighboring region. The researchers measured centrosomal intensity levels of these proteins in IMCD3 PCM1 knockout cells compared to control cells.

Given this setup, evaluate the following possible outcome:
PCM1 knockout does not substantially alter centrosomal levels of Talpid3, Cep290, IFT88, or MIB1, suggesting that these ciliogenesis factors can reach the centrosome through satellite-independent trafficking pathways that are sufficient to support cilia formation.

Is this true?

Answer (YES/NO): NO